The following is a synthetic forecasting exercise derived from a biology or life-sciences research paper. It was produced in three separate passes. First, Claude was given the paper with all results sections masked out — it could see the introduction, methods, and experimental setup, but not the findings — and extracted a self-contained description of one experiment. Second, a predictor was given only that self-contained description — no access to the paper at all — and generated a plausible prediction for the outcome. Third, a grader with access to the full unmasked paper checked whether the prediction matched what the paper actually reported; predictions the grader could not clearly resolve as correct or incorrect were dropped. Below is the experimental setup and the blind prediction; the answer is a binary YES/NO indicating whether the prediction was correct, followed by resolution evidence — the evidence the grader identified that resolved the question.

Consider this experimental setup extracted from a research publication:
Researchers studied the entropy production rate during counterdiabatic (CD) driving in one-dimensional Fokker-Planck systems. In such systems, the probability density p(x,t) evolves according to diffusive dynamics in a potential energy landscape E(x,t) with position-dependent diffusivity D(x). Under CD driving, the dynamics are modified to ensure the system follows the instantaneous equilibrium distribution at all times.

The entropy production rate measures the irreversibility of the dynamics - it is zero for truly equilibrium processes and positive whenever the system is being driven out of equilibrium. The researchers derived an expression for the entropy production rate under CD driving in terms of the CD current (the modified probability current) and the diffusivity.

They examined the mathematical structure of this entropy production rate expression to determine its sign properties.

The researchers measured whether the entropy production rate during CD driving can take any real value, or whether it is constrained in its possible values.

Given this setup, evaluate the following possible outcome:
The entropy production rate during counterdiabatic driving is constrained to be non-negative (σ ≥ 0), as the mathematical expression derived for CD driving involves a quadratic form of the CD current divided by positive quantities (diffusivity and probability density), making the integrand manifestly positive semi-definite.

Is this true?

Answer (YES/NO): YES